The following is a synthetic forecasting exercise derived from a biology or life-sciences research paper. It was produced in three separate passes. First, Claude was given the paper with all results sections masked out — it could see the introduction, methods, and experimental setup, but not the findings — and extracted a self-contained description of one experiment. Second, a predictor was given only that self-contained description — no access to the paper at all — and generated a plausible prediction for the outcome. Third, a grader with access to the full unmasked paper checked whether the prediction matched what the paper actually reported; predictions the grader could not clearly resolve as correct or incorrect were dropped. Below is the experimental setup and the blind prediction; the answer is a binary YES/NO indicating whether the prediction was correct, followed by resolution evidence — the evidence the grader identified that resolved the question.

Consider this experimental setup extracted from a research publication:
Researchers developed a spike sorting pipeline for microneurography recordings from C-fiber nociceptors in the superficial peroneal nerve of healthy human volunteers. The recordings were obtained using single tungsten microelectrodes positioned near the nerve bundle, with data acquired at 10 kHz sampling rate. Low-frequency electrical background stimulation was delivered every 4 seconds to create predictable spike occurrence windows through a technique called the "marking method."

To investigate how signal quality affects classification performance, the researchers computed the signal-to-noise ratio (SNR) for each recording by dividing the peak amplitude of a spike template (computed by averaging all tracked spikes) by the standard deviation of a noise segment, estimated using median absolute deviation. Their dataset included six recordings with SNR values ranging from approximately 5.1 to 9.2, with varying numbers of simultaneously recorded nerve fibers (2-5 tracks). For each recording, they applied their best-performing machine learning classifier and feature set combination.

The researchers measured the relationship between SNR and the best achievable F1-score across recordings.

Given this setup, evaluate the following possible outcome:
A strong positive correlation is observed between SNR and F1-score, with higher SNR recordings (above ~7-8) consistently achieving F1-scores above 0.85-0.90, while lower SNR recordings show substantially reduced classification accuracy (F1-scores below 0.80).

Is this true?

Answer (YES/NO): NO